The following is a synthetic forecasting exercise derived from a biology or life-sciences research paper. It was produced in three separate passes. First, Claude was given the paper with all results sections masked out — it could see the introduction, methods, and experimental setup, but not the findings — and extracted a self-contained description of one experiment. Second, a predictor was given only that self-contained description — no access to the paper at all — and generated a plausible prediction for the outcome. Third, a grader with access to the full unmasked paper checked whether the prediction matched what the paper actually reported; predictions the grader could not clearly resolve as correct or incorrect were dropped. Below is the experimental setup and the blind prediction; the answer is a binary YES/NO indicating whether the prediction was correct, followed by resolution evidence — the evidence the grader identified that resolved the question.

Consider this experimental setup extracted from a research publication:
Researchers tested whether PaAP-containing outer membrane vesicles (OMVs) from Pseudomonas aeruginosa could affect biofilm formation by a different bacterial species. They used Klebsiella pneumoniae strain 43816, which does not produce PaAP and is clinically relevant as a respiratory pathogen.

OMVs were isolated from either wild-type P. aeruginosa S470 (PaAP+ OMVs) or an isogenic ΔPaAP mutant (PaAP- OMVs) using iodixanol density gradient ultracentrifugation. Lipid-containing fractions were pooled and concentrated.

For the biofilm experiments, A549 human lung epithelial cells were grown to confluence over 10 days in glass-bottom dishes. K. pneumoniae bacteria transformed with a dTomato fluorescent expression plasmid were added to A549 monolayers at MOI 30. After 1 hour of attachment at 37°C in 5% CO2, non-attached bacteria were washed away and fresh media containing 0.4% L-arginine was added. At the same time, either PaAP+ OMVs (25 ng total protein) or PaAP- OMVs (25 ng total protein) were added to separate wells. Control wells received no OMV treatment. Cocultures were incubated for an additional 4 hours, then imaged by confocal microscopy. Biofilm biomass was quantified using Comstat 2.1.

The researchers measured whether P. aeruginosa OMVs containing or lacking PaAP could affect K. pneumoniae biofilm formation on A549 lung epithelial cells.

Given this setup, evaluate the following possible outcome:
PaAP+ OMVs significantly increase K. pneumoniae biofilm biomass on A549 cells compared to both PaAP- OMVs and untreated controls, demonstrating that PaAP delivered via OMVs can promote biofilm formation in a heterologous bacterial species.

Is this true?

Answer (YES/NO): NO